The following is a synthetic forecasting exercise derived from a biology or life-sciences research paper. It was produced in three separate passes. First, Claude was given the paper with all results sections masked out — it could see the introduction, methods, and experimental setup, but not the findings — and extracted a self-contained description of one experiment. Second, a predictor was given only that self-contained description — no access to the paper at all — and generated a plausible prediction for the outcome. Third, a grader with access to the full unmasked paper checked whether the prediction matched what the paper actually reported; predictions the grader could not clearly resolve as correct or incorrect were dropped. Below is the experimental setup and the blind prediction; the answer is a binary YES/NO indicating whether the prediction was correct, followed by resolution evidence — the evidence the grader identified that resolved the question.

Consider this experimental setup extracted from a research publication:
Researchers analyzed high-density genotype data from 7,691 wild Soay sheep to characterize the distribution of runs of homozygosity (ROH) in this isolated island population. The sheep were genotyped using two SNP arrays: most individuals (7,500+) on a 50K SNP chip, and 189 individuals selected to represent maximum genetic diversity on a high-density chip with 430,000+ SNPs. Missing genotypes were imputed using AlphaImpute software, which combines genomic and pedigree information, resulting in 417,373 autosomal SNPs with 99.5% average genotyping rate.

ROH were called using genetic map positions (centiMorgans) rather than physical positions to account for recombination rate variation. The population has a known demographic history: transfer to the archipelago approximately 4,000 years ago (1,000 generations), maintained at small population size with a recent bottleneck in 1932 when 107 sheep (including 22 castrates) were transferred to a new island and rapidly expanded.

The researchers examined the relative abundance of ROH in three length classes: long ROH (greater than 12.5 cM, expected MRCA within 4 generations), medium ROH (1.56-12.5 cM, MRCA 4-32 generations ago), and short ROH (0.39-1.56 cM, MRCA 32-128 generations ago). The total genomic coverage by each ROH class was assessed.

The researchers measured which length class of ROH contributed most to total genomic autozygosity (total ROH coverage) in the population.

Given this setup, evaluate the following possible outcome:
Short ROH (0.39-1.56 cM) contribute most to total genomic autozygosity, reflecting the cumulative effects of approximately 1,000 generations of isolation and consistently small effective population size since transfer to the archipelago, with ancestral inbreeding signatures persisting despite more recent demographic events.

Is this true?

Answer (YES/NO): NO